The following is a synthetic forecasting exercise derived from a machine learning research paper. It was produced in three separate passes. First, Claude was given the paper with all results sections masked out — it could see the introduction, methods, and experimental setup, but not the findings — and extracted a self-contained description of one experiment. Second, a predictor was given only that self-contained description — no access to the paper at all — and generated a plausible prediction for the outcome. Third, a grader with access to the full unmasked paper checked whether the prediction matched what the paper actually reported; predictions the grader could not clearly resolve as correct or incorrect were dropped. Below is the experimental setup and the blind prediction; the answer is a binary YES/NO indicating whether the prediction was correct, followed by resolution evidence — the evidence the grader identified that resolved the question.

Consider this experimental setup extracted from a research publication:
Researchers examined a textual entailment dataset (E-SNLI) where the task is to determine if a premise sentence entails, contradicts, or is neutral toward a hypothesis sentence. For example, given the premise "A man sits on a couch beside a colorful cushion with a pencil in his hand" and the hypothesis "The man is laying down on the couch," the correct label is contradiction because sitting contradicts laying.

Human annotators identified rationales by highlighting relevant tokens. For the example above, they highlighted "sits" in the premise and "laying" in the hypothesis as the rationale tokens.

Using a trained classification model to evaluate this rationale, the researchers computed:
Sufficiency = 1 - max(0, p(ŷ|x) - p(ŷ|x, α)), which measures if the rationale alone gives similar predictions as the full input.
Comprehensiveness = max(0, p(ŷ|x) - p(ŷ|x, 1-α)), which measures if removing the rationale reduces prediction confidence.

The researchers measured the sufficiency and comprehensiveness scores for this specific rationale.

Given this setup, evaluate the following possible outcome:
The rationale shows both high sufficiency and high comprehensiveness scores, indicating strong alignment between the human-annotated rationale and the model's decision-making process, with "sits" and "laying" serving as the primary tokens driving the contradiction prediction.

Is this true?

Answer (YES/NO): NO